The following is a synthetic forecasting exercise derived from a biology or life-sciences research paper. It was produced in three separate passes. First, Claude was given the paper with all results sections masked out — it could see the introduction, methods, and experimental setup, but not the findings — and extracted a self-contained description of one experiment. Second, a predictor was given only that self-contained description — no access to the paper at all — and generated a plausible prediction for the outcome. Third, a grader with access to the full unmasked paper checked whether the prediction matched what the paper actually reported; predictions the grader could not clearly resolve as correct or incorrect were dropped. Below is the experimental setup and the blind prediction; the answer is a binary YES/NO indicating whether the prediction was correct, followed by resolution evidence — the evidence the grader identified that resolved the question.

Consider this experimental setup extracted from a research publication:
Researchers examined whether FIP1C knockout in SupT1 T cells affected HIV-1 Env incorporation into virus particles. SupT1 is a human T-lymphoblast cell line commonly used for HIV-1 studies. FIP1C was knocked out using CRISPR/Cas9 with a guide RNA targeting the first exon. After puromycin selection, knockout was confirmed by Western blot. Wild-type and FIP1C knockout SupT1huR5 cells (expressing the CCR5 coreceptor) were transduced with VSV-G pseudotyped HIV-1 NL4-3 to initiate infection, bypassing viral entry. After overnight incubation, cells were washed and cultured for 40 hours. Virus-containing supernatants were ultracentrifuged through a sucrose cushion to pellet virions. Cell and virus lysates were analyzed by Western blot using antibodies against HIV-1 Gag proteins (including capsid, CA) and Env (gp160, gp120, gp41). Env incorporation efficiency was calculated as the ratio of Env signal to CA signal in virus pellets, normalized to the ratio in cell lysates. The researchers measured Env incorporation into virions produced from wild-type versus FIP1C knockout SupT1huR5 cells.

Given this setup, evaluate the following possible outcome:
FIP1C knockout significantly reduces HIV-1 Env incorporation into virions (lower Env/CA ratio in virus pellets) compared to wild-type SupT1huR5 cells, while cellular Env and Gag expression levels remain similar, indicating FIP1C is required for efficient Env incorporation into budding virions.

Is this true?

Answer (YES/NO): NO